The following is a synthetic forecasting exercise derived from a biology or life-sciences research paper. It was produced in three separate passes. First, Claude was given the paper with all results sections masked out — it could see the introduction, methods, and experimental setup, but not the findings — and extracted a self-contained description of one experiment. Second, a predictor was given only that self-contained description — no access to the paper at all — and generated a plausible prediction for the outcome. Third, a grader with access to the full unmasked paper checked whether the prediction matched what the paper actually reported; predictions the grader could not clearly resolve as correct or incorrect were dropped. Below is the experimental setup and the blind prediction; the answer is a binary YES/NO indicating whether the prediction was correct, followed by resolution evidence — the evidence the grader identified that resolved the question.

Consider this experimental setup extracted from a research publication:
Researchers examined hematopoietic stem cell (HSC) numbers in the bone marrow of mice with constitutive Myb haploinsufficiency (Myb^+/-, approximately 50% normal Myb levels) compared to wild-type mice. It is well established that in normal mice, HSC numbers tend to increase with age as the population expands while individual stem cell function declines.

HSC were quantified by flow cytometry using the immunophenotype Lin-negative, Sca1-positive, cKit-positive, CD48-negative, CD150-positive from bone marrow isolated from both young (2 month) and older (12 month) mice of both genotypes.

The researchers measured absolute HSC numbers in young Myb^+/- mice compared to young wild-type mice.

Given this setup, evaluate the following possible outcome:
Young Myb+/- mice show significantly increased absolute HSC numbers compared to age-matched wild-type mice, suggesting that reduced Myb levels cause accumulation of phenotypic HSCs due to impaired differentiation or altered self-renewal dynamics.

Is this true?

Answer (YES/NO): YES